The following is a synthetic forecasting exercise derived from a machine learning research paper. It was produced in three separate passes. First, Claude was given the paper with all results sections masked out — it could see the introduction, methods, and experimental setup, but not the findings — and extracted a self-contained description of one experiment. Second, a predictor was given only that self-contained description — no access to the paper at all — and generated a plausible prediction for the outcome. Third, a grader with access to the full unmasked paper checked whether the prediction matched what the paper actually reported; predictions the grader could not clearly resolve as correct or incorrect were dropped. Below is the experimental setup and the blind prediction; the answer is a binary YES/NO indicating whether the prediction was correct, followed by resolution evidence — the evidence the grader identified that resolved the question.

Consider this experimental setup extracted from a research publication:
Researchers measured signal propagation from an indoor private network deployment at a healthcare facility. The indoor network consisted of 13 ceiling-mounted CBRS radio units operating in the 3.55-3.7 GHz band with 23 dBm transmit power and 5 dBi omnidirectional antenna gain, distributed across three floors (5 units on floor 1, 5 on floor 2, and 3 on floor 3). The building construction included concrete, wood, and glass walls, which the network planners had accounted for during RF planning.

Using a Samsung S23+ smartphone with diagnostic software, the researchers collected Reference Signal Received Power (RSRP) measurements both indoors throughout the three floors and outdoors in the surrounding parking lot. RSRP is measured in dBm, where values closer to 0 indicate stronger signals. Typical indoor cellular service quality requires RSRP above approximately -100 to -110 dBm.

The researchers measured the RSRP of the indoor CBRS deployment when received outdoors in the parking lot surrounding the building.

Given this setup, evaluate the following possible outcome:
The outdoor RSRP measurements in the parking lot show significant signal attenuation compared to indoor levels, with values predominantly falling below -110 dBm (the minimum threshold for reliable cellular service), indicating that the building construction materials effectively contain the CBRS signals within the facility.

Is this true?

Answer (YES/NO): YES